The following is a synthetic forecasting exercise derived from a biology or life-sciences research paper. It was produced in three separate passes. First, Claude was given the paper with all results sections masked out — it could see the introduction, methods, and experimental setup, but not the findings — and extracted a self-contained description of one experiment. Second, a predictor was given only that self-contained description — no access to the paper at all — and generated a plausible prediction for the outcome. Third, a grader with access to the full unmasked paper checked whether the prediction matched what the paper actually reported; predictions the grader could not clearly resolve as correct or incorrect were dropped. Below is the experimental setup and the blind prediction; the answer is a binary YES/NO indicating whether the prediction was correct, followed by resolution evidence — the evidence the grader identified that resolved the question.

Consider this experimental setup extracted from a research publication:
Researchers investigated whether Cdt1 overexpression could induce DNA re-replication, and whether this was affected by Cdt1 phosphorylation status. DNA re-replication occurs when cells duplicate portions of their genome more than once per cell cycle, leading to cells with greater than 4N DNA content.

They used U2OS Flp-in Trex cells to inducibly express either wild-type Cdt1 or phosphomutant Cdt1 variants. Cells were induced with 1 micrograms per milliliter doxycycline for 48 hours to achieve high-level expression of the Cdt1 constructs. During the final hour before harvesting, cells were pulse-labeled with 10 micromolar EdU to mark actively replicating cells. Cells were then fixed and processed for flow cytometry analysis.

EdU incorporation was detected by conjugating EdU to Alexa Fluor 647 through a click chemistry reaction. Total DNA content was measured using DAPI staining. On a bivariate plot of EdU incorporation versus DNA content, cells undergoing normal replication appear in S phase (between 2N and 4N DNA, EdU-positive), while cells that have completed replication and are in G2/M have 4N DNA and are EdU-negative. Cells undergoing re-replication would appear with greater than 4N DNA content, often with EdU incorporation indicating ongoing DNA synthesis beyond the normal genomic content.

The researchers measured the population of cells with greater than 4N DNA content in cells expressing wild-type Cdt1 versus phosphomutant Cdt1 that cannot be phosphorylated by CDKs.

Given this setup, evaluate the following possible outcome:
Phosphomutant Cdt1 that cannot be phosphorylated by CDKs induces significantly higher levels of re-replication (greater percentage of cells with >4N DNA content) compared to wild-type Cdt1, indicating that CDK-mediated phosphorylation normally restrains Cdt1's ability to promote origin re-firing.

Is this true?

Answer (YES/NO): YES